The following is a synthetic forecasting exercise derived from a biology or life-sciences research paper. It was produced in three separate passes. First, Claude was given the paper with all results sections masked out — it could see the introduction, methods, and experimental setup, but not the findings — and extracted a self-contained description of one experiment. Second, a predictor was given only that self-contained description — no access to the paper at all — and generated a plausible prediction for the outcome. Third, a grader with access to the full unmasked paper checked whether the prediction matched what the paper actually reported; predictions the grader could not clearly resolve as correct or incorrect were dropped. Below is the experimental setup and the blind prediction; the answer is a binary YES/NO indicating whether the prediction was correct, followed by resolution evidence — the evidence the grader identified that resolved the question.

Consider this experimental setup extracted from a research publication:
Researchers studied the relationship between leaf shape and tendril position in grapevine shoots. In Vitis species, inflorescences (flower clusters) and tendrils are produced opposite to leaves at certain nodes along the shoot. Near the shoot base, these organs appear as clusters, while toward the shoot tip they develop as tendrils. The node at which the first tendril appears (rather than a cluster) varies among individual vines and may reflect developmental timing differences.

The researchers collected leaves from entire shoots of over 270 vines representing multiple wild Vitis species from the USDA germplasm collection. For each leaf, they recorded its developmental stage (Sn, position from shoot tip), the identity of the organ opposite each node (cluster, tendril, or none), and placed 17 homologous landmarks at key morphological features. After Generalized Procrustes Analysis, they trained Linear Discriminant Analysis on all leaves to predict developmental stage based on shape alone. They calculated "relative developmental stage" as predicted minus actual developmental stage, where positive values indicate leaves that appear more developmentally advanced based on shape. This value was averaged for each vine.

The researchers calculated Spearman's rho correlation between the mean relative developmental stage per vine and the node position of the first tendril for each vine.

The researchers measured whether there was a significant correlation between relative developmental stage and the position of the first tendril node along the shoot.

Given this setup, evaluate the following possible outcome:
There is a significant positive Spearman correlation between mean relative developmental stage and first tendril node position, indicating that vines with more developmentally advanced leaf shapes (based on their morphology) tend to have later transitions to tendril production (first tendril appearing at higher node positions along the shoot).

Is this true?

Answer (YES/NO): NO